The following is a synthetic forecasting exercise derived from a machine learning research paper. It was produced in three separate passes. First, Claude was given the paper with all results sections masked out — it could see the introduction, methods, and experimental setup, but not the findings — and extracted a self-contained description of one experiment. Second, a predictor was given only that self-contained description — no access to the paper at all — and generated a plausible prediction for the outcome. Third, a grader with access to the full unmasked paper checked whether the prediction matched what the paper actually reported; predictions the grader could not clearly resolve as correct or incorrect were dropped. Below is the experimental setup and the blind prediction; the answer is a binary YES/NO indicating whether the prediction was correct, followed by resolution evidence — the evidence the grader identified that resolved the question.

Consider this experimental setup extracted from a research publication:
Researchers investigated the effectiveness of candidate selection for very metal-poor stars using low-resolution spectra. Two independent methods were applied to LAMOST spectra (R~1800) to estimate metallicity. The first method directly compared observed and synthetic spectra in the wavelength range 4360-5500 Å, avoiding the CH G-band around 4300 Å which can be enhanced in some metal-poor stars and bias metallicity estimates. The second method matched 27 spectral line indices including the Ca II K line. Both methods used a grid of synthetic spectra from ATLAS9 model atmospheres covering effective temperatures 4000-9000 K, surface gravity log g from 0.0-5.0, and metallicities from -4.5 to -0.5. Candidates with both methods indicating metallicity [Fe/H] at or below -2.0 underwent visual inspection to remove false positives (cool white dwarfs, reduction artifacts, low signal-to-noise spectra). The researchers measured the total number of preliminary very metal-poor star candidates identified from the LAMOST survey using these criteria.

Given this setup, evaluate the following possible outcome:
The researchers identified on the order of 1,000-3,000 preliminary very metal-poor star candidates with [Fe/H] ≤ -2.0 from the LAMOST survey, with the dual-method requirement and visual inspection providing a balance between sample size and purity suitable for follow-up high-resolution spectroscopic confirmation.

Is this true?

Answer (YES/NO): NO